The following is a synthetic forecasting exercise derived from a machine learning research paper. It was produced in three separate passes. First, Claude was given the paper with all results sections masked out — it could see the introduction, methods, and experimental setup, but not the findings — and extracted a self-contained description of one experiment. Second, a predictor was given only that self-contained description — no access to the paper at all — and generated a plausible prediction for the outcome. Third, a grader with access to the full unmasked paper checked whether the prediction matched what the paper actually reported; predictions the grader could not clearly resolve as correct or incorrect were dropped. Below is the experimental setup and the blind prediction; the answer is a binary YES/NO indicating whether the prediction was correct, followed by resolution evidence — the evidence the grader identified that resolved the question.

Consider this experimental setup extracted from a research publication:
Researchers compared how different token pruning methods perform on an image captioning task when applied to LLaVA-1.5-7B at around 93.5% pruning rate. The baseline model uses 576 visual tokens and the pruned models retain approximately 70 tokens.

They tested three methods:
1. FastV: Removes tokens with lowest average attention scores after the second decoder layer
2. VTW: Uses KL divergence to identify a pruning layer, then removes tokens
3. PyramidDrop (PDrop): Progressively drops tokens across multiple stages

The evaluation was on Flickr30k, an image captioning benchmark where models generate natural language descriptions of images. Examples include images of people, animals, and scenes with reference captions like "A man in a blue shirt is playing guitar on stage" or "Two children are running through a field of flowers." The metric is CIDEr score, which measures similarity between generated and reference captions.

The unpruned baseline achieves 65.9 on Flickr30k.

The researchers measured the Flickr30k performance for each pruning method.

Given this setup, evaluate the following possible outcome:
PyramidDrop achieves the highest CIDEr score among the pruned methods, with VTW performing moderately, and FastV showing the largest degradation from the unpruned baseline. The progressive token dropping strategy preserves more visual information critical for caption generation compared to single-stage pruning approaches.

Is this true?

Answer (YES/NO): NO